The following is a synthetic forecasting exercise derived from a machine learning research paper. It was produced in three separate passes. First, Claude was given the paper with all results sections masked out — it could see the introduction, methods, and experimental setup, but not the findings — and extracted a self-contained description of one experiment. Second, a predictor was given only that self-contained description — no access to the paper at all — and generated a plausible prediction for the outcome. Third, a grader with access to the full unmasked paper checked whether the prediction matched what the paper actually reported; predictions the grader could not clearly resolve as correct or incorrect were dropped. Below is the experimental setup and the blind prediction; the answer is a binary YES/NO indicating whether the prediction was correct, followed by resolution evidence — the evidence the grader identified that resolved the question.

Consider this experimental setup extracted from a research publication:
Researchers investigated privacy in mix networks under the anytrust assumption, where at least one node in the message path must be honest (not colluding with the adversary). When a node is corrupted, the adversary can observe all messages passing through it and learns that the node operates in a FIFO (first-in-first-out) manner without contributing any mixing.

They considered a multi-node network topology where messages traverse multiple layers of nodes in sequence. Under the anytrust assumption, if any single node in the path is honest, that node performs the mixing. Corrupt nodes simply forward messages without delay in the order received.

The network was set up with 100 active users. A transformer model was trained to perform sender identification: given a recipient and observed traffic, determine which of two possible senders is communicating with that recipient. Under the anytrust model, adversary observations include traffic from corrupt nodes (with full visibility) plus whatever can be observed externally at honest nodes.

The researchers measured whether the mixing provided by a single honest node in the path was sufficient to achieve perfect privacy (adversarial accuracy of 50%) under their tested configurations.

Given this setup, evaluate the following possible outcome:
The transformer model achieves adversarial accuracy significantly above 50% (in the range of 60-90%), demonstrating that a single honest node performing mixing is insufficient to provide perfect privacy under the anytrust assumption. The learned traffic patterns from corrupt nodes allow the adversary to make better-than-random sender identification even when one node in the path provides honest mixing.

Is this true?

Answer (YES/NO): NO